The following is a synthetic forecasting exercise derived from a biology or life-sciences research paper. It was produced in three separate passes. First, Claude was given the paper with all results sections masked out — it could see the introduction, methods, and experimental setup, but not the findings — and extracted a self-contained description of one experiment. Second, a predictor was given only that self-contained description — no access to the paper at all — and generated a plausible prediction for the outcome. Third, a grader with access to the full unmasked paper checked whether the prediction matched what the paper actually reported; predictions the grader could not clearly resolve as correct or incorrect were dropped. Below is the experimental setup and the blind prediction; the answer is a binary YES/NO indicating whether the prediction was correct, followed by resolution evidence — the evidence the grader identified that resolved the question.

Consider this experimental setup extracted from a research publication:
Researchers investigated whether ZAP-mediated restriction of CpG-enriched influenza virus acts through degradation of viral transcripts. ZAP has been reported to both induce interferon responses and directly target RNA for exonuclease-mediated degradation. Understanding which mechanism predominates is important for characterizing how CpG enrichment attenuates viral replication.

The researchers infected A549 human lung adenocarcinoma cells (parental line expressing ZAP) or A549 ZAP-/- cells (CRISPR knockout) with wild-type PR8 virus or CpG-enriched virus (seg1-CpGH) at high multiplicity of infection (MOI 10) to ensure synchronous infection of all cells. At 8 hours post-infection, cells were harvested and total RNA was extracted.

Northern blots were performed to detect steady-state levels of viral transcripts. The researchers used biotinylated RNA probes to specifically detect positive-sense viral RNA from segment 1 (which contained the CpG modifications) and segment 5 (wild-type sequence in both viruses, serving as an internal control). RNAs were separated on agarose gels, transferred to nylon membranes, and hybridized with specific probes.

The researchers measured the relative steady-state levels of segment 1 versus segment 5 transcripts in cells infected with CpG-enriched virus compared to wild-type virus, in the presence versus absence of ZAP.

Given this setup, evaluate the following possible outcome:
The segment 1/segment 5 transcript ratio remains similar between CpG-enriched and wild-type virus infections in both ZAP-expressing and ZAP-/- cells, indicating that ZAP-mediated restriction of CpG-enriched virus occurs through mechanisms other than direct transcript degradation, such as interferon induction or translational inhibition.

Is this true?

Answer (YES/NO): NO